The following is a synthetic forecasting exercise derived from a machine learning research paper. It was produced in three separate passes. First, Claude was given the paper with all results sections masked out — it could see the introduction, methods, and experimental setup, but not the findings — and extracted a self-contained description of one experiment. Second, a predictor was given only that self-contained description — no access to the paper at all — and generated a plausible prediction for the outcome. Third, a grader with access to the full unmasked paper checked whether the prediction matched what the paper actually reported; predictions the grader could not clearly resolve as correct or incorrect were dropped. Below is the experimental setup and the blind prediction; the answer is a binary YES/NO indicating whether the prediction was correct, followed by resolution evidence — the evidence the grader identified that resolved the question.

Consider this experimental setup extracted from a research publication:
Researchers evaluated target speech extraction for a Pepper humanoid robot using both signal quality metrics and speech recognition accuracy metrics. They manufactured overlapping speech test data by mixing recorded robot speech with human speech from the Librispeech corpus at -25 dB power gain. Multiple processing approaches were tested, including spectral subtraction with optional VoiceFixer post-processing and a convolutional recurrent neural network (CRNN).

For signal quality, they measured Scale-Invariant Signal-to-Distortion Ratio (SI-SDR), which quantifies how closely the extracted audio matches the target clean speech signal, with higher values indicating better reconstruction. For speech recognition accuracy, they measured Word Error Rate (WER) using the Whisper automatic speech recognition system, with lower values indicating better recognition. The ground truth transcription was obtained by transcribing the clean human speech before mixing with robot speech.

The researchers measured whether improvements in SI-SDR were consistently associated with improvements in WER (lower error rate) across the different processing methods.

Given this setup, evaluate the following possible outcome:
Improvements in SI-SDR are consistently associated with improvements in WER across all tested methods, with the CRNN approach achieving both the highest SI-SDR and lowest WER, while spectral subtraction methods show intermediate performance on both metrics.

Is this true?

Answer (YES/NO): NO